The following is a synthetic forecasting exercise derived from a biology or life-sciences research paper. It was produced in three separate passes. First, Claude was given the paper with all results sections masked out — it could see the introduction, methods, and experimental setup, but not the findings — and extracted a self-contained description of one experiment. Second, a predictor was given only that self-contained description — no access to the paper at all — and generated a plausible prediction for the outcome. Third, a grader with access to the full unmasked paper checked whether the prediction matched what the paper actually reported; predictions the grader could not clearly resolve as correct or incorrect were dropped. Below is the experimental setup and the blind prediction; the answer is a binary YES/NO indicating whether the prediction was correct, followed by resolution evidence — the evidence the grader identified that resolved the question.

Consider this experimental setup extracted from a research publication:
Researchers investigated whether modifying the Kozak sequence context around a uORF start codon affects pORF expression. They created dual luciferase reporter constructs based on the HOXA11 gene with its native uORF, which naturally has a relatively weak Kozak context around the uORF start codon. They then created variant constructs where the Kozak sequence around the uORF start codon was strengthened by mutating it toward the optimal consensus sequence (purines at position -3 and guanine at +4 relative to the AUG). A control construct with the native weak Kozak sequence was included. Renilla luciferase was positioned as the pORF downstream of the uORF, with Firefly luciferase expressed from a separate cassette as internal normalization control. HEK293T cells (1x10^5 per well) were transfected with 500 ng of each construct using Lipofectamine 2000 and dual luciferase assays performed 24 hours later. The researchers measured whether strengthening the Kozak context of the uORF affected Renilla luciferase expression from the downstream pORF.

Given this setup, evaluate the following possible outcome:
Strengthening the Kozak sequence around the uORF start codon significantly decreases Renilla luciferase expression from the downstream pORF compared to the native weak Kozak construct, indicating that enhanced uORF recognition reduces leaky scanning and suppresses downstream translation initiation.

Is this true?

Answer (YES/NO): NO